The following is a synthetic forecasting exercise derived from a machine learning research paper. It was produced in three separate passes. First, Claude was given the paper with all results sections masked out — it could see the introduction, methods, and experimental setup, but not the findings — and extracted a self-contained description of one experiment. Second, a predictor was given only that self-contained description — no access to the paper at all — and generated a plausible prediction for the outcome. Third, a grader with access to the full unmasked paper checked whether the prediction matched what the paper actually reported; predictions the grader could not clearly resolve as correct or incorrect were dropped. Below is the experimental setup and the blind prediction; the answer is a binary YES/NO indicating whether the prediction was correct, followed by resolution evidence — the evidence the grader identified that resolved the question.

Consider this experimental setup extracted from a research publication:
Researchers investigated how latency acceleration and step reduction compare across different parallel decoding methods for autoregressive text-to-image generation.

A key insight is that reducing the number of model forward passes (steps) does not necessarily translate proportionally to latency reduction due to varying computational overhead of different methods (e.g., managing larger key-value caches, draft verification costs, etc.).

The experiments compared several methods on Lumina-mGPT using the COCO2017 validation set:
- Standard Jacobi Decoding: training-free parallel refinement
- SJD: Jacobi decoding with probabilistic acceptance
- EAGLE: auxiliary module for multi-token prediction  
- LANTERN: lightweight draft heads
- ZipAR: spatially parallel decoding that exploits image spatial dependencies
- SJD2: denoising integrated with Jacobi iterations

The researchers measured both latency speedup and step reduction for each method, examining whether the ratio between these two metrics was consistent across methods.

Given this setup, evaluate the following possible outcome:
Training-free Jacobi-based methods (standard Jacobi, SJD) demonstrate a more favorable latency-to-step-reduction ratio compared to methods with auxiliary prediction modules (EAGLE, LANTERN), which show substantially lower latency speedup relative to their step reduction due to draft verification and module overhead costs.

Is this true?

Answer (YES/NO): YES